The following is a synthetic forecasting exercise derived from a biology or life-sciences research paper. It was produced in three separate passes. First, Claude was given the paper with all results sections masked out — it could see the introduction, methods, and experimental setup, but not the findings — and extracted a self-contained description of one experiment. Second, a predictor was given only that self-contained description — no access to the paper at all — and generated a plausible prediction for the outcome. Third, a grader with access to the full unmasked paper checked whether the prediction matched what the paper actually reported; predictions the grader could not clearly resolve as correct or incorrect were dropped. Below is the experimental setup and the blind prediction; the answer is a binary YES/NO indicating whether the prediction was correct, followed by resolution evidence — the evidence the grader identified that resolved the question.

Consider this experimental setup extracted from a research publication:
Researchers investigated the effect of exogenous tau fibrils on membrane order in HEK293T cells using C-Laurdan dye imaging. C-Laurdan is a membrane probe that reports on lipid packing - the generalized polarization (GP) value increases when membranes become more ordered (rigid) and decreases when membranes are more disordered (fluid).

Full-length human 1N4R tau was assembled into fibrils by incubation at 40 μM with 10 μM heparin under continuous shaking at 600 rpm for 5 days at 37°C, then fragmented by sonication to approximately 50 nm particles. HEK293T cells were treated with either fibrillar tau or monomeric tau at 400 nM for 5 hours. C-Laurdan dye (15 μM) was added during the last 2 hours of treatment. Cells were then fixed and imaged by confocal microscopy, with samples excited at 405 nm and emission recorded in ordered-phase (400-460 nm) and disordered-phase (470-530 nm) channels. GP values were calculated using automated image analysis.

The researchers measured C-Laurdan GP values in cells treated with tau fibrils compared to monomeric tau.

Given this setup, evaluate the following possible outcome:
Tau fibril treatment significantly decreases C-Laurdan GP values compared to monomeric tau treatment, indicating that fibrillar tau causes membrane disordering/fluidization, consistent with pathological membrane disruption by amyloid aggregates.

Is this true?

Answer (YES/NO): NO